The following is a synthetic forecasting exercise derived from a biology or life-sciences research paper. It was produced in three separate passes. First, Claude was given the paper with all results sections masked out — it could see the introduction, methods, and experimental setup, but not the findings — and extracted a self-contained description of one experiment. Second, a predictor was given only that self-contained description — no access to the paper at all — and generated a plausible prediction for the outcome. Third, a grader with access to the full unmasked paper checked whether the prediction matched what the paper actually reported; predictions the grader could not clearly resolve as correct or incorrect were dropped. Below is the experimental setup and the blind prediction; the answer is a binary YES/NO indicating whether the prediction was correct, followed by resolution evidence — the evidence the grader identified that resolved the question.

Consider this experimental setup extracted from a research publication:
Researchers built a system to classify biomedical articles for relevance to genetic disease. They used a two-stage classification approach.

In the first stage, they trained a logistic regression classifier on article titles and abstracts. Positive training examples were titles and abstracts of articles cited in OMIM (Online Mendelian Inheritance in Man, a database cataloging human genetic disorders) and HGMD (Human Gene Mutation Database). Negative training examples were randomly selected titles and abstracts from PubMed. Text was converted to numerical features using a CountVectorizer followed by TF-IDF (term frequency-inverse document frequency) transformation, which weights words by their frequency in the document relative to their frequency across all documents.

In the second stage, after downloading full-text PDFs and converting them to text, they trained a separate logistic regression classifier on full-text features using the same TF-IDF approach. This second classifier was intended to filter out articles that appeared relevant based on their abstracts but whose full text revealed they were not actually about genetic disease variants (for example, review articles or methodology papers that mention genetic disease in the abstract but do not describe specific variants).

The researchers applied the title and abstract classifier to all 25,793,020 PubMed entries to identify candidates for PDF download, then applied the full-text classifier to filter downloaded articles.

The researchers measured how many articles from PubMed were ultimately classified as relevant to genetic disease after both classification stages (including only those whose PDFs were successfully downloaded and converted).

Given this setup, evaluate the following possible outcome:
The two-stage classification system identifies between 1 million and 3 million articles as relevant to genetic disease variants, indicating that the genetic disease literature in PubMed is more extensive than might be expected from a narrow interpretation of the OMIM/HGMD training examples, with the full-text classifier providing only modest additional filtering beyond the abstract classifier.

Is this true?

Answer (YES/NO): NO